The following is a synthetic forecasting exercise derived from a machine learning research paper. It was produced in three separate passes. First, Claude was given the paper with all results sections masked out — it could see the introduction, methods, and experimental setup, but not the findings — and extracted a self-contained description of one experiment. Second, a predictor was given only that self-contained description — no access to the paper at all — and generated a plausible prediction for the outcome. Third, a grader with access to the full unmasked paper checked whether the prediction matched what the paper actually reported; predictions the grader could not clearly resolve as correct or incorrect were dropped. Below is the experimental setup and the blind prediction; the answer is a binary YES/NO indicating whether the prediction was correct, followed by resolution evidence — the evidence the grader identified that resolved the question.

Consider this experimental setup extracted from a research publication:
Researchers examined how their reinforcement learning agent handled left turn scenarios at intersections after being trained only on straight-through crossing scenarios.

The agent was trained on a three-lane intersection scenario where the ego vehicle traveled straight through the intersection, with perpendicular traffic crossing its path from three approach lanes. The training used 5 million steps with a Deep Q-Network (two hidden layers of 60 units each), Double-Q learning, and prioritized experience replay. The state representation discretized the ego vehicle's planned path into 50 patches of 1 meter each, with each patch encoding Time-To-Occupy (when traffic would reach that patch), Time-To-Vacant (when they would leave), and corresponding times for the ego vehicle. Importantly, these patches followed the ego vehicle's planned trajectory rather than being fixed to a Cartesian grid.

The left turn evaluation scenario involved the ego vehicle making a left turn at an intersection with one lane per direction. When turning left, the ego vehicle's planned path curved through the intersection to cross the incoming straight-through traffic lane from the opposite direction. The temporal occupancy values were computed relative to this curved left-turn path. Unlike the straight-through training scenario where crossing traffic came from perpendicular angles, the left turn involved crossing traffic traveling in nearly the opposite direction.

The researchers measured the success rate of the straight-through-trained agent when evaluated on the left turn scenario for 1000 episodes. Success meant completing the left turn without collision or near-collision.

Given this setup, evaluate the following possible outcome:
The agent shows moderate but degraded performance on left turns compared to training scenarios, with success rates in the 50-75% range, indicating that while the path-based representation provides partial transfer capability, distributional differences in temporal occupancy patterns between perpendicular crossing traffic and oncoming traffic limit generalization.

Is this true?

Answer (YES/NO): NO